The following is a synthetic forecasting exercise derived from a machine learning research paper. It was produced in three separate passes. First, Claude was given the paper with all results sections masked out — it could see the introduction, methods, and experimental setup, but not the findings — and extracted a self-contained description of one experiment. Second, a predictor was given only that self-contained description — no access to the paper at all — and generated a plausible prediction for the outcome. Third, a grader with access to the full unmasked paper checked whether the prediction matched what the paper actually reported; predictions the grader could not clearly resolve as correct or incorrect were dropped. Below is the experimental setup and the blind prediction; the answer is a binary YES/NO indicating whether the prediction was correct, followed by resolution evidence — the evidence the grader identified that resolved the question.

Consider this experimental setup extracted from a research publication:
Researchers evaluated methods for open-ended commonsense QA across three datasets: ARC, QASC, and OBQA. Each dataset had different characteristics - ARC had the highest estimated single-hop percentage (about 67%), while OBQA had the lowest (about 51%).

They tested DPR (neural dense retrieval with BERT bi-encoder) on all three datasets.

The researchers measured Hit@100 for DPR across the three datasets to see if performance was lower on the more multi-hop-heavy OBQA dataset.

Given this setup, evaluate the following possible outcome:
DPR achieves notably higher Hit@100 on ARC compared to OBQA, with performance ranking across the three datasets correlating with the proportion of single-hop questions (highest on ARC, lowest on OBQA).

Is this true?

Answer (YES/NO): NO